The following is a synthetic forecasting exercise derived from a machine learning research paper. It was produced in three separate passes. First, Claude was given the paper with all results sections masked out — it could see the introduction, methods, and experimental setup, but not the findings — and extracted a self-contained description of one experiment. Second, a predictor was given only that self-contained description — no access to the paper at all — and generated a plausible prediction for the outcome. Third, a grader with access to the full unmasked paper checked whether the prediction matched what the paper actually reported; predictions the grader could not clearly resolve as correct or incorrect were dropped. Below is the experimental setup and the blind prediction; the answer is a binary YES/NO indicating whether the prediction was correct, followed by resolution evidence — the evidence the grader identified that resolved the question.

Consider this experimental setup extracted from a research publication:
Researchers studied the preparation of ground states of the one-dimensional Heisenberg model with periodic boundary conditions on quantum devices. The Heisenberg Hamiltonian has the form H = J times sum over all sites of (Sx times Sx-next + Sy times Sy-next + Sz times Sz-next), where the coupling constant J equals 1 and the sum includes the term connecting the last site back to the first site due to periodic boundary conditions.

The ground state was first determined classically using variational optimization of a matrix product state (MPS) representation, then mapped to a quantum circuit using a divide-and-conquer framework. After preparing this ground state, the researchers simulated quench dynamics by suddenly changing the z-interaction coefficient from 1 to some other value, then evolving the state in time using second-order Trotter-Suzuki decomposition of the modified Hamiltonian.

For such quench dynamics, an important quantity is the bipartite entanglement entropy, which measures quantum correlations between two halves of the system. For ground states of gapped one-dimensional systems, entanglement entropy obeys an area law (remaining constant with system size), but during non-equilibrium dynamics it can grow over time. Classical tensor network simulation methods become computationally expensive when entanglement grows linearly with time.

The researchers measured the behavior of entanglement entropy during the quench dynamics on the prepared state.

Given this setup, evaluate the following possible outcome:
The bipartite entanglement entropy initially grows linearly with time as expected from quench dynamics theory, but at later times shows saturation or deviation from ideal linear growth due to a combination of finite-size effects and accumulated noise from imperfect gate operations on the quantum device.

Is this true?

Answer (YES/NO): NO